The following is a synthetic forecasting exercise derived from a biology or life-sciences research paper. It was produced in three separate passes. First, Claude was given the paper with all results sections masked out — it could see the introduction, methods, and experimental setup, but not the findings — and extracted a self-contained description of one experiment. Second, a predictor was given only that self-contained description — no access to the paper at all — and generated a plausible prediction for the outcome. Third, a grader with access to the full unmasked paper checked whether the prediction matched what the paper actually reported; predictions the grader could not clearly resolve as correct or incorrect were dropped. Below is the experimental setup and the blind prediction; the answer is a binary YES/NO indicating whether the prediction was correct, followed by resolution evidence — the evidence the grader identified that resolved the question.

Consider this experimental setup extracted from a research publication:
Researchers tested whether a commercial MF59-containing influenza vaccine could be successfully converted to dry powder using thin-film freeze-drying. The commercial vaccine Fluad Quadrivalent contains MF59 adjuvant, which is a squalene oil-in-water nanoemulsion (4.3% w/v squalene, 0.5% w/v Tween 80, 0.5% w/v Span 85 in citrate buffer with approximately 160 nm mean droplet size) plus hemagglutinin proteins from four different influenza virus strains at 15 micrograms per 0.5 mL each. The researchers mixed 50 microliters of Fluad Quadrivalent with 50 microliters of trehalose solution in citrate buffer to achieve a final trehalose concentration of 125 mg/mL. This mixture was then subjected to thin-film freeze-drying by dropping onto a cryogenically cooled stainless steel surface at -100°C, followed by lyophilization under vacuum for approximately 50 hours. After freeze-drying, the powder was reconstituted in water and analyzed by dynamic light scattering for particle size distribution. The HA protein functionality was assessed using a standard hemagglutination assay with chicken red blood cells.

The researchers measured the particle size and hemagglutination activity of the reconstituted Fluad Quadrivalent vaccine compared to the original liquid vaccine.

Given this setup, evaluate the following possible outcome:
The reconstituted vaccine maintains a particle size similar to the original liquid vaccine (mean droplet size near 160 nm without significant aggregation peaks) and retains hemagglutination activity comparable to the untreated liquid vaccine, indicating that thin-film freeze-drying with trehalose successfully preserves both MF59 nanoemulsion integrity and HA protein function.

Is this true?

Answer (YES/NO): NO